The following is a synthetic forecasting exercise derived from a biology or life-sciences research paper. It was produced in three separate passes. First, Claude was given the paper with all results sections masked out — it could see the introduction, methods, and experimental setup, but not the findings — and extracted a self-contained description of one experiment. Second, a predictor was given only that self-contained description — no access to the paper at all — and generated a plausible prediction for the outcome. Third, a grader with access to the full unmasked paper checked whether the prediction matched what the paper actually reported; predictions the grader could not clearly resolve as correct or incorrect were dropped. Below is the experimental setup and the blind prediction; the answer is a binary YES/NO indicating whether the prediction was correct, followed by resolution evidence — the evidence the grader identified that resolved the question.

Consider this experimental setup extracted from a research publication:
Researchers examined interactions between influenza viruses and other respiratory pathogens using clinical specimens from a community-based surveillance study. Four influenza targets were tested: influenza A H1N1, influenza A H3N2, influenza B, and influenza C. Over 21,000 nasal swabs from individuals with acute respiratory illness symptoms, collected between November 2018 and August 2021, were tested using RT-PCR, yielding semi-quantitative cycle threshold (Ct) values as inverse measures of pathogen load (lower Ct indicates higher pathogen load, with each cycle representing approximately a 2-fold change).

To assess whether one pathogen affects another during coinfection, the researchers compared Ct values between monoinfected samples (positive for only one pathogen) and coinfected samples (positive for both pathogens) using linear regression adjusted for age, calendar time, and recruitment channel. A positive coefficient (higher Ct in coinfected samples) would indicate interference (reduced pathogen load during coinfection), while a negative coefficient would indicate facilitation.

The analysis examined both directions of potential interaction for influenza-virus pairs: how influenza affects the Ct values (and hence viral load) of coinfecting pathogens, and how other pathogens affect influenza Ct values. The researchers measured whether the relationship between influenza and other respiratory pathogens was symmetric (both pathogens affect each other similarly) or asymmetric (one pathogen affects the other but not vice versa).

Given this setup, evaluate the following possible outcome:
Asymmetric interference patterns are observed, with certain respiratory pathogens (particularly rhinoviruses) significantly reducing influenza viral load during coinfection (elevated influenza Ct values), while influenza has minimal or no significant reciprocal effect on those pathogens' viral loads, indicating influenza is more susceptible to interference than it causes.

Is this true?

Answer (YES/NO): NO